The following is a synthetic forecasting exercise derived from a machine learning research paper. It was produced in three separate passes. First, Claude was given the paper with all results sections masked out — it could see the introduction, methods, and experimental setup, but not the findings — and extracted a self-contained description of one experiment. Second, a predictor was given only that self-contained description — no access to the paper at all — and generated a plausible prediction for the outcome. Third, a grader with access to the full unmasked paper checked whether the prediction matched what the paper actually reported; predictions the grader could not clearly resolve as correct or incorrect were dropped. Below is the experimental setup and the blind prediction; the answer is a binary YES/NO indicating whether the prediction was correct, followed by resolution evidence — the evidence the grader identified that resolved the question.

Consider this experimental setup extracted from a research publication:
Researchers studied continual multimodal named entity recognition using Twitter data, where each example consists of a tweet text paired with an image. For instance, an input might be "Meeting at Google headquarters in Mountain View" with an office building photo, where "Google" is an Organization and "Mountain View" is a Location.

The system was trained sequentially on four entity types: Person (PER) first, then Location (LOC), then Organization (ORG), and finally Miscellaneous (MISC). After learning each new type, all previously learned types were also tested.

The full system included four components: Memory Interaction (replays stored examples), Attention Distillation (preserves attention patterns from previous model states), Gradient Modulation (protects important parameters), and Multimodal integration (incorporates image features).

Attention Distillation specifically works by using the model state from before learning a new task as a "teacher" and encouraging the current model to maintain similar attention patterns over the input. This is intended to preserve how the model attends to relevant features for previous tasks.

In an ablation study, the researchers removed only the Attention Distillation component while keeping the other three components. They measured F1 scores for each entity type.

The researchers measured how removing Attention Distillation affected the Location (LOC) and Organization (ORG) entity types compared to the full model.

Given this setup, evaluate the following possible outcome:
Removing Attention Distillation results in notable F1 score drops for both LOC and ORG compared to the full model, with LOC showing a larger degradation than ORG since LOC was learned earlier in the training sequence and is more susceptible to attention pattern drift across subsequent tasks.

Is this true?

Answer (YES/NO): NO